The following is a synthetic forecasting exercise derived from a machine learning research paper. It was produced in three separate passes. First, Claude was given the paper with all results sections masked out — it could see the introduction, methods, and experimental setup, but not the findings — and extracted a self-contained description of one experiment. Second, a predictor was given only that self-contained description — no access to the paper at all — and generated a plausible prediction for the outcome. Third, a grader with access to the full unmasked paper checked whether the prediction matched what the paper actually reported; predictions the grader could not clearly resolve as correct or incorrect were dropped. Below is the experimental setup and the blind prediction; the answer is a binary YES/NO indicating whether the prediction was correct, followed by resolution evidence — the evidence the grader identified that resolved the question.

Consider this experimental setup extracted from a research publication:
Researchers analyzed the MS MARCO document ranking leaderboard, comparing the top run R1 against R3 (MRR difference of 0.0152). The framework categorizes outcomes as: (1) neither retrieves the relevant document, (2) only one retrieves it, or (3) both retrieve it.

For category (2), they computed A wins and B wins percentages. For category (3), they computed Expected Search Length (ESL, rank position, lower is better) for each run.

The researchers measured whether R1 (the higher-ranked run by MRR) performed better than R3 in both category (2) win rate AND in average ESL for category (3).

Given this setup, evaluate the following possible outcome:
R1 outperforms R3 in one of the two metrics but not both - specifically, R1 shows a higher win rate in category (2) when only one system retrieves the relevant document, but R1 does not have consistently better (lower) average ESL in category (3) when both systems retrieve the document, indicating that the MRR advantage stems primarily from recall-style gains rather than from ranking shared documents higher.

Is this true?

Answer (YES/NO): NO